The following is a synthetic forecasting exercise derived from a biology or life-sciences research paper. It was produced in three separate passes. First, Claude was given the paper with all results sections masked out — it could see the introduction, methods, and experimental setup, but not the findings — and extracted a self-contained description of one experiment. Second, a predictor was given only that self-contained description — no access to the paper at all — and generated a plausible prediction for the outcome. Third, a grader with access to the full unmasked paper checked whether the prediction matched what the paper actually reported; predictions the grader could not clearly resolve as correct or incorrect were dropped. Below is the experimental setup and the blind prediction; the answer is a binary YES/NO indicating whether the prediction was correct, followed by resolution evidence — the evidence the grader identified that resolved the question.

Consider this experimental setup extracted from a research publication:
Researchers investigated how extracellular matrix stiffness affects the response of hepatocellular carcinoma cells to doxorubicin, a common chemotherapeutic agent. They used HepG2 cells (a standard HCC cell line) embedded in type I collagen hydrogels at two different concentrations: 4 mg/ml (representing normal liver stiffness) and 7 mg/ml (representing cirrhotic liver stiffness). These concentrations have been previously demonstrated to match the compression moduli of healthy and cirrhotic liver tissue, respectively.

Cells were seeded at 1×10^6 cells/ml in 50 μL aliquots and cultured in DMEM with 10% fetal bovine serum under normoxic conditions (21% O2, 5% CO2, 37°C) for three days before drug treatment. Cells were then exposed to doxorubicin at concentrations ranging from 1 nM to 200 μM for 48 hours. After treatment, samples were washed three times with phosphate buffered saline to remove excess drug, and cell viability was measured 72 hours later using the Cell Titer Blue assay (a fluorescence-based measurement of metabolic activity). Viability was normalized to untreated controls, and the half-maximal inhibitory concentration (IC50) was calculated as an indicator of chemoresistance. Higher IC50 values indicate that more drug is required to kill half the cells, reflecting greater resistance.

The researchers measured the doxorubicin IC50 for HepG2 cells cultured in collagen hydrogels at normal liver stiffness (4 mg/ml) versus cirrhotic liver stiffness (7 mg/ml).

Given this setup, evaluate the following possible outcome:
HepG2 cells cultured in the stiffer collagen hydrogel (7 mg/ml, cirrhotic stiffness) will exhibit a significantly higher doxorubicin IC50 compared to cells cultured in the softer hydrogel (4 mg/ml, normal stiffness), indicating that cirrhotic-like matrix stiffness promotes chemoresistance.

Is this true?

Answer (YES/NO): YES